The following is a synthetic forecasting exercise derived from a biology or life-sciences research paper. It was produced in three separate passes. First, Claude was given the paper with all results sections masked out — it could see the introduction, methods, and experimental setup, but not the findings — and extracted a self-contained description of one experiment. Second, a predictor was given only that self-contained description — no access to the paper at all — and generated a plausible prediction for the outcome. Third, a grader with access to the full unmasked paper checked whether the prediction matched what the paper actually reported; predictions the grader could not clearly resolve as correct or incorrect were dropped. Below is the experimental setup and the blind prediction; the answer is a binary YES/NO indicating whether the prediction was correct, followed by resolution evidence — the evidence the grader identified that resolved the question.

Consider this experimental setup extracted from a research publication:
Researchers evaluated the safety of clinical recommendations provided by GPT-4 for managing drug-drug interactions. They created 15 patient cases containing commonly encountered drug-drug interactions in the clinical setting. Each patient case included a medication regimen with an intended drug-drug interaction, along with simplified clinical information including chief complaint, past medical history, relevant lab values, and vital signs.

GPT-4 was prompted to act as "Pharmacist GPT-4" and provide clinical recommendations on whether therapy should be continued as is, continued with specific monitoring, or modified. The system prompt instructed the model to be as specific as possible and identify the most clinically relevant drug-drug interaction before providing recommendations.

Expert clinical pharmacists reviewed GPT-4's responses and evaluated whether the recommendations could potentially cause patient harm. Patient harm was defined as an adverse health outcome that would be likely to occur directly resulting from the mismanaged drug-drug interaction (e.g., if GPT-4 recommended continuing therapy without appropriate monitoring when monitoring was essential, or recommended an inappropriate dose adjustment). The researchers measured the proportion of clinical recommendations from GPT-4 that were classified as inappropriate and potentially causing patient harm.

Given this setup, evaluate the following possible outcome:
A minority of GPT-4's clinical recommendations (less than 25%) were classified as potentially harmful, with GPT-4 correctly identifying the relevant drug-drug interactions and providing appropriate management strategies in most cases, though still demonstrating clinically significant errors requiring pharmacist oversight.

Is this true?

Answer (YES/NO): YES